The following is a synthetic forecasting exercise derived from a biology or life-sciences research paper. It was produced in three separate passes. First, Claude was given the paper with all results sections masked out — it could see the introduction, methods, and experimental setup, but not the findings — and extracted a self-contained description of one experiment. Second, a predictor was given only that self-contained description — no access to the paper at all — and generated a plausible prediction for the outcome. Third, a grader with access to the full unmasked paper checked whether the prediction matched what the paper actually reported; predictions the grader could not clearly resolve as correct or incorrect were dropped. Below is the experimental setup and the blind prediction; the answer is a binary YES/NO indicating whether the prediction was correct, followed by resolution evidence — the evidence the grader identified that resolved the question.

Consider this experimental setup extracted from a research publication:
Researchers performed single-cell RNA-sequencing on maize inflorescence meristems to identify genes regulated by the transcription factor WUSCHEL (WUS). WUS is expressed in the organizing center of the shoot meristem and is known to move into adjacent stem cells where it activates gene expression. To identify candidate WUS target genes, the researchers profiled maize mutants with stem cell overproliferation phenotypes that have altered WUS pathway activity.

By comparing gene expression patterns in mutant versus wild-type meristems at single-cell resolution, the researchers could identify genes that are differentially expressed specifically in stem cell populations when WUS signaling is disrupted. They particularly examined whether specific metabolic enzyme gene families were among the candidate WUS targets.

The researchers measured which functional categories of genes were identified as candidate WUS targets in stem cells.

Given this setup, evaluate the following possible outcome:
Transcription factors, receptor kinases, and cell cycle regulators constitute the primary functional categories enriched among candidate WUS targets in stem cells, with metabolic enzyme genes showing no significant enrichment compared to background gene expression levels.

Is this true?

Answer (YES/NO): NO